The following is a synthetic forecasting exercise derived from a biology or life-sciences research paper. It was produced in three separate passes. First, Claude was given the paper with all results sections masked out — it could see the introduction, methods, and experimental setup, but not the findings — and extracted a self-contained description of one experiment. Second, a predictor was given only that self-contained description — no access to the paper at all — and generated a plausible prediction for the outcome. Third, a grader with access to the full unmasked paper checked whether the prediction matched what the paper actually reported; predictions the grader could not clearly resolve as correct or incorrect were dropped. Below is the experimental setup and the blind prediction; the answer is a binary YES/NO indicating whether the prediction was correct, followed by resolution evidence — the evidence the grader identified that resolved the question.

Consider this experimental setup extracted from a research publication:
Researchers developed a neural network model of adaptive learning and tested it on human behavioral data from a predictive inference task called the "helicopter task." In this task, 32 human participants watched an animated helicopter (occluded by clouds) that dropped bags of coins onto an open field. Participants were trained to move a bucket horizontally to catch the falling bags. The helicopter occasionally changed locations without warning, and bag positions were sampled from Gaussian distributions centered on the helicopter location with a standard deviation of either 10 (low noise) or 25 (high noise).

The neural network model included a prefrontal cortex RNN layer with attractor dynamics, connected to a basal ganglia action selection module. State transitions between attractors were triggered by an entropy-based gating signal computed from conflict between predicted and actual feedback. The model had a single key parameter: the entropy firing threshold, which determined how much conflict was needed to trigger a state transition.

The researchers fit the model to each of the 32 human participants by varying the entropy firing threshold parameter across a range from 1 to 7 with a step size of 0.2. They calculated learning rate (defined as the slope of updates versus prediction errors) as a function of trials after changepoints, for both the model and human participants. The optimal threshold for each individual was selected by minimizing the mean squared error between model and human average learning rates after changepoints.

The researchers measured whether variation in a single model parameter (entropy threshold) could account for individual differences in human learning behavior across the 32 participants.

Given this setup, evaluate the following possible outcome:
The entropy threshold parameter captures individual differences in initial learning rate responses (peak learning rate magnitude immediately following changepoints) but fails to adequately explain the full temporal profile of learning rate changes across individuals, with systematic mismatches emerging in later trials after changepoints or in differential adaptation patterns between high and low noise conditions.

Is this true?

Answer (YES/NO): NO